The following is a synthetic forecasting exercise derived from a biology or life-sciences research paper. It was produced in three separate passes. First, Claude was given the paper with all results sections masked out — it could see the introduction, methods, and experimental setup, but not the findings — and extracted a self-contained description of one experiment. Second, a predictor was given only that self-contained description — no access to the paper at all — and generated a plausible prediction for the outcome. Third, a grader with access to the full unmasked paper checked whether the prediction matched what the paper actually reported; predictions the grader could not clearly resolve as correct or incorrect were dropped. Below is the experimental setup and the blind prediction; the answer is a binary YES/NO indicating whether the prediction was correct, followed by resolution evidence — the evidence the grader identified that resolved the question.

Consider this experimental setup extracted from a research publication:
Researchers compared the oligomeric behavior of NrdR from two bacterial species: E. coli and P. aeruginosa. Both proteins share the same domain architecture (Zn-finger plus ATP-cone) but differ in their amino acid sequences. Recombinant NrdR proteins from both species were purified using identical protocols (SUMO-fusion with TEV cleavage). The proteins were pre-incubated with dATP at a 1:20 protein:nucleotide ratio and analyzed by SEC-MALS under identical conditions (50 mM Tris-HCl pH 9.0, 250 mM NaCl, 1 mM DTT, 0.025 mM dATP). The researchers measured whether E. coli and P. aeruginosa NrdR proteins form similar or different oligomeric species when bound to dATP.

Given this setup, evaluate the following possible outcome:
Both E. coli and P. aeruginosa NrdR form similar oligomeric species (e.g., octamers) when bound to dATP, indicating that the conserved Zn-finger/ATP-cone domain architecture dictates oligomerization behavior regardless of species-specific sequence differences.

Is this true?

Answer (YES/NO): NO